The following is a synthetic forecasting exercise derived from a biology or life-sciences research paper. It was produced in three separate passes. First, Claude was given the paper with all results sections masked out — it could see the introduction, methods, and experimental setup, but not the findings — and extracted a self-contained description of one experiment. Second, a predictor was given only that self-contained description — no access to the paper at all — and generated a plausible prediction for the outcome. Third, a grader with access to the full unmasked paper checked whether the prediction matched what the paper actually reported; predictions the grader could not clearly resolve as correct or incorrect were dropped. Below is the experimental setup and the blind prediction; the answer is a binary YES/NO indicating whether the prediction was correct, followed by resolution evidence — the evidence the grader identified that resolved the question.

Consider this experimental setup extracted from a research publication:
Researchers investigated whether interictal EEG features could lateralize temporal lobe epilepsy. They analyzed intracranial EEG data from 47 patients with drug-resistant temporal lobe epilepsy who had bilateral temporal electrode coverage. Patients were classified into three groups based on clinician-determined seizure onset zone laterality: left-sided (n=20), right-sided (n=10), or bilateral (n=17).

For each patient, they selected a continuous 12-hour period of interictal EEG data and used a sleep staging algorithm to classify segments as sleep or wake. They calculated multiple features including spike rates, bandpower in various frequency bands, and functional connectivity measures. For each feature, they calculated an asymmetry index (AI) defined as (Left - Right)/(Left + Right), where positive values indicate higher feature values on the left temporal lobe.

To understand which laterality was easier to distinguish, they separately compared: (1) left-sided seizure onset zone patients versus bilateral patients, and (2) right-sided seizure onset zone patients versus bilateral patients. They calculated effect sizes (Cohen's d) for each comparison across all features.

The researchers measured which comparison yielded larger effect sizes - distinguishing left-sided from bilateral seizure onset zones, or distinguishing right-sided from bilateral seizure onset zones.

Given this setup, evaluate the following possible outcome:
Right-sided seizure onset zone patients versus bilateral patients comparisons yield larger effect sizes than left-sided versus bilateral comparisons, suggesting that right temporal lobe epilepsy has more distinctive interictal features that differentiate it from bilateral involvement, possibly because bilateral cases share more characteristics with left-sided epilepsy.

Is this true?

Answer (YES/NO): NO